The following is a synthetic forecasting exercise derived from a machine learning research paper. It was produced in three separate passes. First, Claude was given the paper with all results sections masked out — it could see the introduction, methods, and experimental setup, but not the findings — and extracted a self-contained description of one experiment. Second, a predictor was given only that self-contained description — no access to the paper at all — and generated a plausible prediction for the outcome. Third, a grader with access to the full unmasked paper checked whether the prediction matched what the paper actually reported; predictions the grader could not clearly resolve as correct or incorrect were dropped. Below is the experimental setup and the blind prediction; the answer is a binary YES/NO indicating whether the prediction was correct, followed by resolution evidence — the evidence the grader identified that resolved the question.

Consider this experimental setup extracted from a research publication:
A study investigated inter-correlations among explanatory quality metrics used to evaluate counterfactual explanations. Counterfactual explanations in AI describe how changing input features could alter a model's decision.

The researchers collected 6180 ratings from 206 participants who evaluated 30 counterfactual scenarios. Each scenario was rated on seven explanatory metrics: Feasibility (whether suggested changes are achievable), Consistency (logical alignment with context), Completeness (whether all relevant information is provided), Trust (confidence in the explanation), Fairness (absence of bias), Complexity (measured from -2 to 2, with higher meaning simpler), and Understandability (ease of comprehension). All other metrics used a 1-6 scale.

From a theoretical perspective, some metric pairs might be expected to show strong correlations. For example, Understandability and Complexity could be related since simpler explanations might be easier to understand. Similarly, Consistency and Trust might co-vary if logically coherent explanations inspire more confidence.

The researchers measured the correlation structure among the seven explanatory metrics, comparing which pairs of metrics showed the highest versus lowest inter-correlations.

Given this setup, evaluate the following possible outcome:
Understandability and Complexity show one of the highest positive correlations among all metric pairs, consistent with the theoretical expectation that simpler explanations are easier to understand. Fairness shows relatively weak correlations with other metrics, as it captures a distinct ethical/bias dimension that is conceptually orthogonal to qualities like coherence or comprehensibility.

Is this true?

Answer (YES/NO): NO